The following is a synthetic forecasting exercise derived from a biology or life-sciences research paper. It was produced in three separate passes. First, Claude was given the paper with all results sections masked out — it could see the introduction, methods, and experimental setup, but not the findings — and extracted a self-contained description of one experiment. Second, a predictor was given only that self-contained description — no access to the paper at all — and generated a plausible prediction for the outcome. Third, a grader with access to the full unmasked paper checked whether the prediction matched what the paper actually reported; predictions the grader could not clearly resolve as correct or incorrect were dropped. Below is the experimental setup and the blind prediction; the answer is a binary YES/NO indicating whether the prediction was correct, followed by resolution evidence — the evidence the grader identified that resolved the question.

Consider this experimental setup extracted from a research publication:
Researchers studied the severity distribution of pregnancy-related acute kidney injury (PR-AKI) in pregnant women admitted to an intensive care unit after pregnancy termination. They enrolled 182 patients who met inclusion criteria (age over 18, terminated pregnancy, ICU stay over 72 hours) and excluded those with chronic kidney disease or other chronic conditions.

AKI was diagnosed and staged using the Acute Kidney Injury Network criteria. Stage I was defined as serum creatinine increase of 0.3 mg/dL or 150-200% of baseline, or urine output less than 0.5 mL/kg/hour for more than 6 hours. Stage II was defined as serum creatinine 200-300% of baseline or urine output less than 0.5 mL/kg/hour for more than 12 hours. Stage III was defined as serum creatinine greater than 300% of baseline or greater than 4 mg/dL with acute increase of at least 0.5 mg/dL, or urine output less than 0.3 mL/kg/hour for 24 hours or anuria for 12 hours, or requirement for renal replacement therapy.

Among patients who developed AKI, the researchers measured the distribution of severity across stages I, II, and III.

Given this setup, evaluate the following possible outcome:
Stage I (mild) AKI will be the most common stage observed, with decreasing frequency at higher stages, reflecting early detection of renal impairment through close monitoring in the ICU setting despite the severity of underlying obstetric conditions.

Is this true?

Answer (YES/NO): YES